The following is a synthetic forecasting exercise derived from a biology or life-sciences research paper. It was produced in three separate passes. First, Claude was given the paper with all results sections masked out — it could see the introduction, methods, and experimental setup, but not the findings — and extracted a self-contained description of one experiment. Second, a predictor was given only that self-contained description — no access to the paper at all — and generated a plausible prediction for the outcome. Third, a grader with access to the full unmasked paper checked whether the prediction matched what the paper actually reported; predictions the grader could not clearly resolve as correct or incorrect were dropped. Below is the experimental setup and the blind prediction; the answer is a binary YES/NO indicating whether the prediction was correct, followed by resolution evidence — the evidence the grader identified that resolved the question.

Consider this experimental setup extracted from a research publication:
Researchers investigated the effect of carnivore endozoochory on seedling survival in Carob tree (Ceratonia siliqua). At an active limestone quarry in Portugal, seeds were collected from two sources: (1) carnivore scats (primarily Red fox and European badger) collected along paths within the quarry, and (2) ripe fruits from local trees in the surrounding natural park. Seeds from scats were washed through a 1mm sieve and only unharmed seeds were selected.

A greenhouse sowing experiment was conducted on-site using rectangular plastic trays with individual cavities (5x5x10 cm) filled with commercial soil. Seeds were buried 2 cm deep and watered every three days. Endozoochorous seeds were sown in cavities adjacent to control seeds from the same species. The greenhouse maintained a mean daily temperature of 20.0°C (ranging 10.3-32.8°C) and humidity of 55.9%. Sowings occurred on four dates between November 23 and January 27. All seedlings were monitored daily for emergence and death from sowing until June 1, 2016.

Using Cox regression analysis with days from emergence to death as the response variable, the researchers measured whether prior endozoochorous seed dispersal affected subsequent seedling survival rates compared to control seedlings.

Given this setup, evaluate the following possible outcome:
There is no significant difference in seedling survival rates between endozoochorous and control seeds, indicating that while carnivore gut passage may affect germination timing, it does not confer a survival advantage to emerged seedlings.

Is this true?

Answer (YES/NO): NO